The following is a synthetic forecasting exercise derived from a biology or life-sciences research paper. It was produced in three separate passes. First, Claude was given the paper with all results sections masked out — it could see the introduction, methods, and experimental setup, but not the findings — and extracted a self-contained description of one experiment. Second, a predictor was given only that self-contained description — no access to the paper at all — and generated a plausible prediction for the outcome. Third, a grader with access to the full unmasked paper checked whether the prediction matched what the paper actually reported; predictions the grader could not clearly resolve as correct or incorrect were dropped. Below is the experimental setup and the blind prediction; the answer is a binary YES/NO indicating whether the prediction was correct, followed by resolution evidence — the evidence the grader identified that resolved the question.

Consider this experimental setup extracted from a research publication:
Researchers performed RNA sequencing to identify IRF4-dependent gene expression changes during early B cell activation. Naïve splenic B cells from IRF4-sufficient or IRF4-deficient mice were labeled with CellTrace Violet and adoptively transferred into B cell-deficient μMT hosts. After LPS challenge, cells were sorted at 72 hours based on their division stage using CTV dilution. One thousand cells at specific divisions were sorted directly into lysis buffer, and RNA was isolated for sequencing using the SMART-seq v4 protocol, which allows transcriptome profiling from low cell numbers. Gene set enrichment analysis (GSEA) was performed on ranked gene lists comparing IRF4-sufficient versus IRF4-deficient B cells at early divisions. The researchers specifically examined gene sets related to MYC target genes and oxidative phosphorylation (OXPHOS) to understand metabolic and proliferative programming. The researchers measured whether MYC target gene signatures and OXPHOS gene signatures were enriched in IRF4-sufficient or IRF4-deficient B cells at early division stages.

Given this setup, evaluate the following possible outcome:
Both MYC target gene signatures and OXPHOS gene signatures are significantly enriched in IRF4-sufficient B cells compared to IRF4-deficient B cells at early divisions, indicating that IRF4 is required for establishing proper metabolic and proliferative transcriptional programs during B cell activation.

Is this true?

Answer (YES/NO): YES